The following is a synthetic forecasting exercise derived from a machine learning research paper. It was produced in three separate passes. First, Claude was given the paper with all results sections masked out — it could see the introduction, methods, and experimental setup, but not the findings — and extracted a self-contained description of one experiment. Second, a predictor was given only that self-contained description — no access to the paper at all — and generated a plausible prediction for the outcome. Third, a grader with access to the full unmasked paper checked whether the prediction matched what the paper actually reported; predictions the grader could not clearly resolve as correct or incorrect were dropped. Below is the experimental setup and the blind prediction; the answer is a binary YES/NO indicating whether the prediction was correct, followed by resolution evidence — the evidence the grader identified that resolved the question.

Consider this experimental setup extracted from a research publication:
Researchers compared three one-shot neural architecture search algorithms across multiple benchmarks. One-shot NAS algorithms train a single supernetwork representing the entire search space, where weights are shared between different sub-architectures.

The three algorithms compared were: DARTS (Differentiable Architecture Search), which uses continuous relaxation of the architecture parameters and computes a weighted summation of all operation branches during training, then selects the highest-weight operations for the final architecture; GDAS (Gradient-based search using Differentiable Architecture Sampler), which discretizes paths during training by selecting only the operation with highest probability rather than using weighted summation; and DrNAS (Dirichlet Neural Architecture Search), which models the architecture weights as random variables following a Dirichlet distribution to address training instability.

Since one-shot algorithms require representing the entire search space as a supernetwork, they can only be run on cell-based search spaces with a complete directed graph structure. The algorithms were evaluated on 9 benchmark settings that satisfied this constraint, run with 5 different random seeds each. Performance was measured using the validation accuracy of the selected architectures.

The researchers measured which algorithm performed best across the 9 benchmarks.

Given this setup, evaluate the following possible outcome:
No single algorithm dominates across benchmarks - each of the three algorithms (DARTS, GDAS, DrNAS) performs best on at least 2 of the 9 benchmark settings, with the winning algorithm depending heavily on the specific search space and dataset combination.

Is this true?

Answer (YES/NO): NO